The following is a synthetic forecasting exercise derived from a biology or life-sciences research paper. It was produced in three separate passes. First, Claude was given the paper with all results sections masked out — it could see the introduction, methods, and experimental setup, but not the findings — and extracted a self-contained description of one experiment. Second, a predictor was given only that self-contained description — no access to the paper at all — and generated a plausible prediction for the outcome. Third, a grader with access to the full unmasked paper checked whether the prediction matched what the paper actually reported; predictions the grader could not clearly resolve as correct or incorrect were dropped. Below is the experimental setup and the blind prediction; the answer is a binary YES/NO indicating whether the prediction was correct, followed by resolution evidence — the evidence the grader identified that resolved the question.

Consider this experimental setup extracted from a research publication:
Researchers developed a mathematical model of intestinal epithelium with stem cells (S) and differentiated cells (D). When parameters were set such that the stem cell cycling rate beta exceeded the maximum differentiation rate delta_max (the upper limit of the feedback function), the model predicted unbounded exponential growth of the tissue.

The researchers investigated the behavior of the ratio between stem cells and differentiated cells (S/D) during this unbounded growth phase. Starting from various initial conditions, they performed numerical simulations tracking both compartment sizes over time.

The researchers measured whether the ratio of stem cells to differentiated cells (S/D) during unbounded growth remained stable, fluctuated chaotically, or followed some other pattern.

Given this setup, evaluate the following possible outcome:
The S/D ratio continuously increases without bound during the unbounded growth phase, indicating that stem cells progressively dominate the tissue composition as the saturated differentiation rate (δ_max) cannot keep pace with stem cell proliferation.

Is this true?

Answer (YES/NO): NO